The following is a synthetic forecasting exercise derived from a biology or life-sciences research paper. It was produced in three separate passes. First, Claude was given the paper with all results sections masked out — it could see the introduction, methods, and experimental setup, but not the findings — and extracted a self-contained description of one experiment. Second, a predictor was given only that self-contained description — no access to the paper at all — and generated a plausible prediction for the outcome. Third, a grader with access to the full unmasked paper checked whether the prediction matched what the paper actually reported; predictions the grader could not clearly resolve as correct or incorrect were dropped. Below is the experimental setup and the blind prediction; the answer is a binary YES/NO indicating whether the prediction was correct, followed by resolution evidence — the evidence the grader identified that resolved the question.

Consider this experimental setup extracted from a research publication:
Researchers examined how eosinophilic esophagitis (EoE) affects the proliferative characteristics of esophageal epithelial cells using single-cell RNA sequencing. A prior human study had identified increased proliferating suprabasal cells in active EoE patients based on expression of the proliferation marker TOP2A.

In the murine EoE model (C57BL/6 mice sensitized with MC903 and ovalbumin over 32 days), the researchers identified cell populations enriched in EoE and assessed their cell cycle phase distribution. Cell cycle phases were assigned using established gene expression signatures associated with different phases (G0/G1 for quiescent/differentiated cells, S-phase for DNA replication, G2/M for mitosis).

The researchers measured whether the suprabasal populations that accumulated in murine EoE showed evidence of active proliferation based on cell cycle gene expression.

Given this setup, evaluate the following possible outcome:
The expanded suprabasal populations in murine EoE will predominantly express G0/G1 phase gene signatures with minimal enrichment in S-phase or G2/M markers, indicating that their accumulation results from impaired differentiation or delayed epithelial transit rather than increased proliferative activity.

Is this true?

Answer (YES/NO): YES